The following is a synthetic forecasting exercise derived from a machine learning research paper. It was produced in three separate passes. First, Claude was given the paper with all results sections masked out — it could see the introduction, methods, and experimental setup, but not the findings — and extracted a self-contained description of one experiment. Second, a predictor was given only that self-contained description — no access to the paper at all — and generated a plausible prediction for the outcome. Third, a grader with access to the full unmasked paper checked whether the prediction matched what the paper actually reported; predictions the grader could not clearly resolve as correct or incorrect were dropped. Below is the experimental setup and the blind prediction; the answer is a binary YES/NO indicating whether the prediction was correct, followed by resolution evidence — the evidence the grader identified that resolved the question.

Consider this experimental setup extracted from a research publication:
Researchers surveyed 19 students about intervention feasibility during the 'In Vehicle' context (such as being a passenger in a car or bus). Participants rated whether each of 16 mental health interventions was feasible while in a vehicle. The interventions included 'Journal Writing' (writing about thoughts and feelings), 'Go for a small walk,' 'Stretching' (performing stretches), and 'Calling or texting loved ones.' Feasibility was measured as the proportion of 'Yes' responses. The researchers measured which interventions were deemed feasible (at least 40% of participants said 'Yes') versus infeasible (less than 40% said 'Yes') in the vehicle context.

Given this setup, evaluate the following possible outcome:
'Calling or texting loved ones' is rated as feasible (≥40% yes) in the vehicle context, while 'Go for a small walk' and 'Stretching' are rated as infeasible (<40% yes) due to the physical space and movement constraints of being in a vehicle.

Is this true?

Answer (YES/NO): YES